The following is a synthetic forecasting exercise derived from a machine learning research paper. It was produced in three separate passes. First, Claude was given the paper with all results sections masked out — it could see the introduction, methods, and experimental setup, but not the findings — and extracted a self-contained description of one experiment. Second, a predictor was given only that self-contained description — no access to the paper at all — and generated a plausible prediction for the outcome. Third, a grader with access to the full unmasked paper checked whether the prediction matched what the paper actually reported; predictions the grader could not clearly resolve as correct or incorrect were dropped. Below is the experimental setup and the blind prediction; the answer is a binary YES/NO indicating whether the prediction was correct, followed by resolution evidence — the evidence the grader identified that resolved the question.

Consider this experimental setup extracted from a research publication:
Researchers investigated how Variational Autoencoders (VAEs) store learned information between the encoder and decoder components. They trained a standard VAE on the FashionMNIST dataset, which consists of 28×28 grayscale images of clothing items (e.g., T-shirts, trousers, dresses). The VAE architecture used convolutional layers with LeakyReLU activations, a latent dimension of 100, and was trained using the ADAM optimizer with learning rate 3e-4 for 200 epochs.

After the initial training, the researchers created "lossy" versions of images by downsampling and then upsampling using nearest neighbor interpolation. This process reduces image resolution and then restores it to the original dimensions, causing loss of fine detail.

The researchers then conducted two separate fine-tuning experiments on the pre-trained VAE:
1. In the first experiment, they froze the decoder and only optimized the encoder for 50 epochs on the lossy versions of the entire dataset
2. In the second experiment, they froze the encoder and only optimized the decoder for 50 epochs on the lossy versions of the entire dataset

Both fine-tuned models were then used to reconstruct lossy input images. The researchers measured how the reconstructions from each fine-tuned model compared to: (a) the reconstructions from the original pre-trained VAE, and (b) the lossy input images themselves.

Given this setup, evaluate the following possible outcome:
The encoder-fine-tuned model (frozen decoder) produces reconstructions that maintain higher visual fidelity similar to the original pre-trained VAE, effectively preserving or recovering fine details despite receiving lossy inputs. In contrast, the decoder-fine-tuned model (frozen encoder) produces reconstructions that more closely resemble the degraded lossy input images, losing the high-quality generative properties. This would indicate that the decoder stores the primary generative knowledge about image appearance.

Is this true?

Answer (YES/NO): YES